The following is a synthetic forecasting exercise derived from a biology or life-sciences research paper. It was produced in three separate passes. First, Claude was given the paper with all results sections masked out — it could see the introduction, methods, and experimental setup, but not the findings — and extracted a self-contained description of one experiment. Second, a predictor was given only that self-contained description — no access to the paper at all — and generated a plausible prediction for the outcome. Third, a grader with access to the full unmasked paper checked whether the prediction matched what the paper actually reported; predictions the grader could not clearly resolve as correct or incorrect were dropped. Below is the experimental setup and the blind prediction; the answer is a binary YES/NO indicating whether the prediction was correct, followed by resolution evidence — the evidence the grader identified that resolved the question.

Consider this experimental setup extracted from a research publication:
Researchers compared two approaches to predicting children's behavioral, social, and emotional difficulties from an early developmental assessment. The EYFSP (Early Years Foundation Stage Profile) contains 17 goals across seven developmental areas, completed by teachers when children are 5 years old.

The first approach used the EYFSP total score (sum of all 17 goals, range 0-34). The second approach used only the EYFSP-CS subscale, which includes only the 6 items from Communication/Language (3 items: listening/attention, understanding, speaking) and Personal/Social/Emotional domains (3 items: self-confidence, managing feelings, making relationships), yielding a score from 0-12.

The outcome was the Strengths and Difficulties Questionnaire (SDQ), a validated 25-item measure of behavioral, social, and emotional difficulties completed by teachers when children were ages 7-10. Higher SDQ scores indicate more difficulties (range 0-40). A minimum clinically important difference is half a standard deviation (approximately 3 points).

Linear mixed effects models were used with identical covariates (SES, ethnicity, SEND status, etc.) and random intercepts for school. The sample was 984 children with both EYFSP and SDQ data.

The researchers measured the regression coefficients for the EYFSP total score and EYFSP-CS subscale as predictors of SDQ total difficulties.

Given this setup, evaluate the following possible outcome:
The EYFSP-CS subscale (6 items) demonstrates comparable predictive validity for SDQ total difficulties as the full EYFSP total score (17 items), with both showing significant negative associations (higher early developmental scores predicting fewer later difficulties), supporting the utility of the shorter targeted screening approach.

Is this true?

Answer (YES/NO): NO